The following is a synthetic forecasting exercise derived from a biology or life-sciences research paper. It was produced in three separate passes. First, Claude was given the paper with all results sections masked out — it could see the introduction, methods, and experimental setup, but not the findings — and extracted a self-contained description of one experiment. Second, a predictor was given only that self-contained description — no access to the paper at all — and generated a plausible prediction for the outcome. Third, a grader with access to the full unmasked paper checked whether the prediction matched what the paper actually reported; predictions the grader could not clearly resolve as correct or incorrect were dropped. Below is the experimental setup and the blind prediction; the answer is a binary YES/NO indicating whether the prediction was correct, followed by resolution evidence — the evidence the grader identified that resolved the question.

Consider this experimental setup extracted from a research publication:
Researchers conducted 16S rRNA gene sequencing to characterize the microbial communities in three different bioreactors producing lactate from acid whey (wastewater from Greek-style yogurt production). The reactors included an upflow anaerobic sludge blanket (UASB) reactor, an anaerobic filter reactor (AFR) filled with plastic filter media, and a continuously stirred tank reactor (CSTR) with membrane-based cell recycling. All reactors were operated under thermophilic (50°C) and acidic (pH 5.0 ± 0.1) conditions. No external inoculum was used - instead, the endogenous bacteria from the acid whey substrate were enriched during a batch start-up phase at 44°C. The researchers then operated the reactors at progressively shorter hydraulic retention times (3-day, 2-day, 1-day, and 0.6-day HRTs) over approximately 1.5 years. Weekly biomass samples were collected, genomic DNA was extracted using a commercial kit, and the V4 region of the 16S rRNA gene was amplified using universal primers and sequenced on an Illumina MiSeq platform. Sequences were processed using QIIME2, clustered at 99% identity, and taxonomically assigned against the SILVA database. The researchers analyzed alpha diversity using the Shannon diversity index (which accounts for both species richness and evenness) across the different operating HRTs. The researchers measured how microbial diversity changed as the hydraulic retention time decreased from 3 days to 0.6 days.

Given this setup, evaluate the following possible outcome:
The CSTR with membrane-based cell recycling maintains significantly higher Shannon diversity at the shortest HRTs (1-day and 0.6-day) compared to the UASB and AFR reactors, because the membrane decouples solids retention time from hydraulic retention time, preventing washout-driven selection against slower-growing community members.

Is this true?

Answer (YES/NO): NO